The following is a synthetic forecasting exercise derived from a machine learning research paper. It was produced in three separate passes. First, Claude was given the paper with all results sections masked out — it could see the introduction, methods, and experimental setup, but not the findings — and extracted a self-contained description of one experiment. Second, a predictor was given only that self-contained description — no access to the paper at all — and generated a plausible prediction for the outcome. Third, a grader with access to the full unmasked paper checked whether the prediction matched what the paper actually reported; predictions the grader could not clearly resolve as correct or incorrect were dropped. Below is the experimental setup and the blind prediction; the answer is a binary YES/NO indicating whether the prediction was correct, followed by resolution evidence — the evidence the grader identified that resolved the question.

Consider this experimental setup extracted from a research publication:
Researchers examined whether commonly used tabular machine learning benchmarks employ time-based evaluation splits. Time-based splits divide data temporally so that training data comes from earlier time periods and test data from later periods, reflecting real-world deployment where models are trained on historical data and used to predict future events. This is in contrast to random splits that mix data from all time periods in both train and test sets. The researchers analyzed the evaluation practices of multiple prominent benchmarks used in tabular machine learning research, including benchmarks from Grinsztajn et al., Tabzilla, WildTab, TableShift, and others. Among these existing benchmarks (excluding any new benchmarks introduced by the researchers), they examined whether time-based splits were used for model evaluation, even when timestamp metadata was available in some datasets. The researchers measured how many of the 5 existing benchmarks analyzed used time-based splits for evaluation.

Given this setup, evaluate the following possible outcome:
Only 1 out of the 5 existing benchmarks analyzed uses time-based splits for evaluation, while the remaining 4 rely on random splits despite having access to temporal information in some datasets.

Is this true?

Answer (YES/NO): NO